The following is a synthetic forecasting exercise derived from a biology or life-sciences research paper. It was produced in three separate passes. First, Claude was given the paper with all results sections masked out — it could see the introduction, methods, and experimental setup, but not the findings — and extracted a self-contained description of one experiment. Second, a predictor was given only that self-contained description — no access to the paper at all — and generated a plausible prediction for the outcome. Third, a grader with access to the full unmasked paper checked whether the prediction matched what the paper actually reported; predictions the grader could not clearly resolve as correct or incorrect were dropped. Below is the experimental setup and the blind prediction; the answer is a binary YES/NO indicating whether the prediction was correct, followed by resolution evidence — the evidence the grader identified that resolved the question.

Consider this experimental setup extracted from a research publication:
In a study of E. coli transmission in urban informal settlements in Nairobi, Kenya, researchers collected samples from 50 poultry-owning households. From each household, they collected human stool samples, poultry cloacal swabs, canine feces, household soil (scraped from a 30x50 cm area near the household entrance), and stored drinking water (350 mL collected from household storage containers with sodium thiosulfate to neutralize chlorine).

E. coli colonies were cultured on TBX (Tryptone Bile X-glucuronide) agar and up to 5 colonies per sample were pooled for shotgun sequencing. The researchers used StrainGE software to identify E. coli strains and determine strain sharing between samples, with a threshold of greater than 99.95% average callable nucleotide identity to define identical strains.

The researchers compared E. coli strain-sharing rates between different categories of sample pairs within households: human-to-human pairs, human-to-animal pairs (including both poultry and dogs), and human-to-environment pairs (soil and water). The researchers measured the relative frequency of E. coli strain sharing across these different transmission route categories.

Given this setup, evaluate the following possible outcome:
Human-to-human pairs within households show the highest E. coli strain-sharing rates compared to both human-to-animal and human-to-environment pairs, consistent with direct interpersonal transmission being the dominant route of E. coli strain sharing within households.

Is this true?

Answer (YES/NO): NO